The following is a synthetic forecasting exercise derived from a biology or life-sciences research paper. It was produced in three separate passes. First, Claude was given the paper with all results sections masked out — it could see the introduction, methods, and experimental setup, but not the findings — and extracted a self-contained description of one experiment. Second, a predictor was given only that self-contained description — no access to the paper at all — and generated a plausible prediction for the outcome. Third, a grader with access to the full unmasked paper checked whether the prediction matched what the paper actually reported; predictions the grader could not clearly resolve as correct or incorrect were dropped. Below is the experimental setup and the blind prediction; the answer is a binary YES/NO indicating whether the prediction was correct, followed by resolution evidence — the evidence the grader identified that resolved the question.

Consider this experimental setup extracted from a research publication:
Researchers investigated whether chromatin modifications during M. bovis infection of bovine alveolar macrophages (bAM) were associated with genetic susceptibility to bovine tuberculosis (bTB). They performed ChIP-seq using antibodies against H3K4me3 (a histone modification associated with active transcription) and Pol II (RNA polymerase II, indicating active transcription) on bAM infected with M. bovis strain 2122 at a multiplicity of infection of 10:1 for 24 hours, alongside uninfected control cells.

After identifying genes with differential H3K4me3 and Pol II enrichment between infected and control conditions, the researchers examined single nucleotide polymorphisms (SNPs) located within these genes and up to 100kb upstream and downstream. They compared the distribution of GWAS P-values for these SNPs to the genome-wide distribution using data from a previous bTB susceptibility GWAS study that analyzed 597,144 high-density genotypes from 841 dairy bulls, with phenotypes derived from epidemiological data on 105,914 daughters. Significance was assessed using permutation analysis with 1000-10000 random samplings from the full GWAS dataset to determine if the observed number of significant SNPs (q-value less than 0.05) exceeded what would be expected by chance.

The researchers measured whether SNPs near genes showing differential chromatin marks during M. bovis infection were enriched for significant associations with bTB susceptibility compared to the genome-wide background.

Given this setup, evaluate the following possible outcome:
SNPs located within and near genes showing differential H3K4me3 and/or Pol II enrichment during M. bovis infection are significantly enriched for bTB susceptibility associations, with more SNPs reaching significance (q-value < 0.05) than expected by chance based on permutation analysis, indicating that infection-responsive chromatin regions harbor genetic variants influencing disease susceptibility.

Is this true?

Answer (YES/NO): YES